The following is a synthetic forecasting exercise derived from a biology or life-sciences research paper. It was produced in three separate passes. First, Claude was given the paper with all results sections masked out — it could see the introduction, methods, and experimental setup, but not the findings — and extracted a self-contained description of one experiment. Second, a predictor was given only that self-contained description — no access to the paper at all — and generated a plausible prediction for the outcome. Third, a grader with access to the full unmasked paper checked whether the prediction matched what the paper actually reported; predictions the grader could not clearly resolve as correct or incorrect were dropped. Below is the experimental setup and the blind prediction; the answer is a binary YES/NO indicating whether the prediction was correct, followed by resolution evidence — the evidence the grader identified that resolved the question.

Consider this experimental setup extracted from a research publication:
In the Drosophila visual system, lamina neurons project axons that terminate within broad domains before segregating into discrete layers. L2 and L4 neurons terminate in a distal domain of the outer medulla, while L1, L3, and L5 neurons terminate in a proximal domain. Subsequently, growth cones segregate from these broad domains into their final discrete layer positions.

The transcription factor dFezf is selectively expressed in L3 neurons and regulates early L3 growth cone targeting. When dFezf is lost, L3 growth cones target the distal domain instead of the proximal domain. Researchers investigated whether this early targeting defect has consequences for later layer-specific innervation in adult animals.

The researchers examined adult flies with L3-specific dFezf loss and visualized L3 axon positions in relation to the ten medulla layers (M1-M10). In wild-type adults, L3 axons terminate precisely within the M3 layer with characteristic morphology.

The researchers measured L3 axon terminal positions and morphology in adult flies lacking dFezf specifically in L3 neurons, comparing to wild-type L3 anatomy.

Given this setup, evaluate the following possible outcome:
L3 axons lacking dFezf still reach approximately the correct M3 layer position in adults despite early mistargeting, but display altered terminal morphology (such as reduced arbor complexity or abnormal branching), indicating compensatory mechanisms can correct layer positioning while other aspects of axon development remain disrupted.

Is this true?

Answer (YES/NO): NO